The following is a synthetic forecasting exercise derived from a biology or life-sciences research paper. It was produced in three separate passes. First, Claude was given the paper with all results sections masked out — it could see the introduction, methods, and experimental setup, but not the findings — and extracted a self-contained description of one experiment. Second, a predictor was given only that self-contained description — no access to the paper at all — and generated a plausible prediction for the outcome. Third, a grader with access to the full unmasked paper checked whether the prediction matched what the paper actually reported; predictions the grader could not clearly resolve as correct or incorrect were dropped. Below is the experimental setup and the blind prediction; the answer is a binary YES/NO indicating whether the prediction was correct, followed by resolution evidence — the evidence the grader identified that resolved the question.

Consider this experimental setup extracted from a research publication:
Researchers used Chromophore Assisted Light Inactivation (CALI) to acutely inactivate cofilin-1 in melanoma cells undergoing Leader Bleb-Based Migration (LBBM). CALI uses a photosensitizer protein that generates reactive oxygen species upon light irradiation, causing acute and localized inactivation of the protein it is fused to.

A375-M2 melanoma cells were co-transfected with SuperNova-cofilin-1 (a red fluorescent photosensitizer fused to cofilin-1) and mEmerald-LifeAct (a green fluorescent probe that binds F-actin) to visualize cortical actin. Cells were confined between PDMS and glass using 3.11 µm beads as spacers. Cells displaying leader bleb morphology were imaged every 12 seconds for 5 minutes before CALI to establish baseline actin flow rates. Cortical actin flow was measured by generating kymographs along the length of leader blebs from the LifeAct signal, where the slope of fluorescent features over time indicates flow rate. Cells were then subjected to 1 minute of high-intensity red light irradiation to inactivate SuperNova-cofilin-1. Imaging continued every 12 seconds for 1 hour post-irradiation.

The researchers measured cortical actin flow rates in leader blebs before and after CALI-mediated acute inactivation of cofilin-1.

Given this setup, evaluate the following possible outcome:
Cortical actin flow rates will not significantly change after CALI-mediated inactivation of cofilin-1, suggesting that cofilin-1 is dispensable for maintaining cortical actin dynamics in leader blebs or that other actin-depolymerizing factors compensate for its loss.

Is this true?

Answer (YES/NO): NO